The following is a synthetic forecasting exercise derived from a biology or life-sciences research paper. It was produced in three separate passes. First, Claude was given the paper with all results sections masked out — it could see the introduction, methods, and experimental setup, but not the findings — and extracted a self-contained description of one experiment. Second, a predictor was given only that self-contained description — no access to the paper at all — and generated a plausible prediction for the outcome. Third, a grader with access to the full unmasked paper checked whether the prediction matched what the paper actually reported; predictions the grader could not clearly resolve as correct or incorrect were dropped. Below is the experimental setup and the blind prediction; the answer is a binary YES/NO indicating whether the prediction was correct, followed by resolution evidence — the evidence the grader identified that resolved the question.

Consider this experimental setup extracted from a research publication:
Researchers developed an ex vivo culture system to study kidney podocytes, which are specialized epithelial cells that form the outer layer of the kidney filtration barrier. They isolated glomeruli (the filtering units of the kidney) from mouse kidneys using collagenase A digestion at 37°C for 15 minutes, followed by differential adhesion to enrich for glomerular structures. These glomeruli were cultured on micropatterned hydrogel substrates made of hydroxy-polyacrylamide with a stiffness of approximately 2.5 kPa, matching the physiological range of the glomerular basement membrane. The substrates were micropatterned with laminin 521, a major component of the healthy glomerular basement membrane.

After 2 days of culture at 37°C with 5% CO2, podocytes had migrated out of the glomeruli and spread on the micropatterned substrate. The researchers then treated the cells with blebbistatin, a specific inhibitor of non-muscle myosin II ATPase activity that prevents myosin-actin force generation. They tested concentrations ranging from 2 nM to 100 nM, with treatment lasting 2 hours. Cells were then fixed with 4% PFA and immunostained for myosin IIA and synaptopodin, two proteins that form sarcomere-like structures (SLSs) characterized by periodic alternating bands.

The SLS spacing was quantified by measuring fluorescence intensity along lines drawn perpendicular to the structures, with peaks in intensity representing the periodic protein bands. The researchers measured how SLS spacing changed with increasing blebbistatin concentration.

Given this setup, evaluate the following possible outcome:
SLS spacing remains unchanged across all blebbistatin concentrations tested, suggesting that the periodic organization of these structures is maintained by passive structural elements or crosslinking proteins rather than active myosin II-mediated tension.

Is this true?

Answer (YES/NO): NO